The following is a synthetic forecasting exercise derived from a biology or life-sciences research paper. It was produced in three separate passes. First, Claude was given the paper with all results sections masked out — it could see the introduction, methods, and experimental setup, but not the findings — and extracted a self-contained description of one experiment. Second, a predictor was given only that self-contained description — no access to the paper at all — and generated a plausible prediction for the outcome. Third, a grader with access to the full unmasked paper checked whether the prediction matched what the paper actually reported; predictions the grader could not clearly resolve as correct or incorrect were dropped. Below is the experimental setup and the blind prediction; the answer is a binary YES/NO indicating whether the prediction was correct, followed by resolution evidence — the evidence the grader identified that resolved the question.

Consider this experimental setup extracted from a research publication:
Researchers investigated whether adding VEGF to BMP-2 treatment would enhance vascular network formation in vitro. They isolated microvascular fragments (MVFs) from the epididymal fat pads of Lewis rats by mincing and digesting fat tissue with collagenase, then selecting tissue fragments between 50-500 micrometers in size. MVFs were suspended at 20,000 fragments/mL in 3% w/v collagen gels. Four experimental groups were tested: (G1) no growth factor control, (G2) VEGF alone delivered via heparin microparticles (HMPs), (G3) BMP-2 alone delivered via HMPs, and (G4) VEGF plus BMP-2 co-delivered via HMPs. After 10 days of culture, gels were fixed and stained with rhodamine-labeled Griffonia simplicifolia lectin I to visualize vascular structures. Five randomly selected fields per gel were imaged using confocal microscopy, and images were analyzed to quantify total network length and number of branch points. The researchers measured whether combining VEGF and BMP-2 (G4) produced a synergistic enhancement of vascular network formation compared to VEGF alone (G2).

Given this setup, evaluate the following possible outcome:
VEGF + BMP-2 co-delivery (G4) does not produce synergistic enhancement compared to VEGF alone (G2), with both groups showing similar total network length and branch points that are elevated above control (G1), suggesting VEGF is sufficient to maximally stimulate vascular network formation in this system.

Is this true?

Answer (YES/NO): YES